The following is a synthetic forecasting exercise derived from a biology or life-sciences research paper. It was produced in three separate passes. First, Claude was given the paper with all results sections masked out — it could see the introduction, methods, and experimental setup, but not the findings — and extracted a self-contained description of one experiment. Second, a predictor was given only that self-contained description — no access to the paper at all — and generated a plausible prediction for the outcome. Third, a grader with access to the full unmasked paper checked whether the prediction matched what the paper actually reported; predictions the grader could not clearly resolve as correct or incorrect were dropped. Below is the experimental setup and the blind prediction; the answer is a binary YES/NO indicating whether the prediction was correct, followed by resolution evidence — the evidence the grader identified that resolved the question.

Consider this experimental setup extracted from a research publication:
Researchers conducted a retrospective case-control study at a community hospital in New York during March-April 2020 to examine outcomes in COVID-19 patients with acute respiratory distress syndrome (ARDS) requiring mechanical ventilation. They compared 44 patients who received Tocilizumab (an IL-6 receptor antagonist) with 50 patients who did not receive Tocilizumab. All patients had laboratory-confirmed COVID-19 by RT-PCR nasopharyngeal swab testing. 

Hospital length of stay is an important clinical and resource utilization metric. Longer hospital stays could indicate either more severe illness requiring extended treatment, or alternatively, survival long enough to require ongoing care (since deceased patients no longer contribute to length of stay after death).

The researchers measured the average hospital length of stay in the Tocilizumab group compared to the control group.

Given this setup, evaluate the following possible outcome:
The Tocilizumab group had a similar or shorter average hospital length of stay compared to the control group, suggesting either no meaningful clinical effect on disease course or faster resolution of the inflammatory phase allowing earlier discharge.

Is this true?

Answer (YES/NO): NO